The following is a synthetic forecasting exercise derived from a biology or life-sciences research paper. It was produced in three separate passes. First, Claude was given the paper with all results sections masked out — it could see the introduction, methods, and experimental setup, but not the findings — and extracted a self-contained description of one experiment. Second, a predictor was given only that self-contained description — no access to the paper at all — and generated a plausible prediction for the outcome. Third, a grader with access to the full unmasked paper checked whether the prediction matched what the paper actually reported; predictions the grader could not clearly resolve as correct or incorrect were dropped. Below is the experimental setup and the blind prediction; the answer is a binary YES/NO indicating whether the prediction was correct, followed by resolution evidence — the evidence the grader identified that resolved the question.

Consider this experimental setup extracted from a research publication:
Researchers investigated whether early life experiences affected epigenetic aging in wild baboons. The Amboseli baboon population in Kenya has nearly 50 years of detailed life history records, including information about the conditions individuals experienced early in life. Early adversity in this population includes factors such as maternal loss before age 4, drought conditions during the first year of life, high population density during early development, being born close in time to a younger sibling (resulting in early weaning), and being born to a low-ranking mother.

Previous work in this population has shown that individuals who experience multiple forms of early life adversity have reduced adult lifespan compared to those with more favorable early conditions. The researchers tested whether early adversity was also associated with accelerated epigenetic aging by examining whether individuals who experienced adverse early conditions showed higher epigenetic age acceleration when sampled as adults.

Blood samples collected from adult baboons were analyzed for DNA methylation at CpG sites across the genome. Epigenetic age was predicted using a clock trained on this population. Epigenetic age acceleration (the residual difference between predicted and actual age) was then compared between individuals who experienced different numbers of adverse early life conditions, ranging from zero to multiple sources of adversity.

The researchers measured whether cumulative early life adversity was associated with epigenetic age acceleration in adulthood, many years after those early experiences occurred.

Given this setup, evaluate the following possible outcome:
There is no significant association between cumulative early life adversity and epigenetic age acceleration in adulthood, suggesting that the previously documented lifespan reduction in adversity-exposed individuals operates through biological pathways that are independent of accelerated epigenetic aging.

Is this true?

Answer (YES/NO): YES